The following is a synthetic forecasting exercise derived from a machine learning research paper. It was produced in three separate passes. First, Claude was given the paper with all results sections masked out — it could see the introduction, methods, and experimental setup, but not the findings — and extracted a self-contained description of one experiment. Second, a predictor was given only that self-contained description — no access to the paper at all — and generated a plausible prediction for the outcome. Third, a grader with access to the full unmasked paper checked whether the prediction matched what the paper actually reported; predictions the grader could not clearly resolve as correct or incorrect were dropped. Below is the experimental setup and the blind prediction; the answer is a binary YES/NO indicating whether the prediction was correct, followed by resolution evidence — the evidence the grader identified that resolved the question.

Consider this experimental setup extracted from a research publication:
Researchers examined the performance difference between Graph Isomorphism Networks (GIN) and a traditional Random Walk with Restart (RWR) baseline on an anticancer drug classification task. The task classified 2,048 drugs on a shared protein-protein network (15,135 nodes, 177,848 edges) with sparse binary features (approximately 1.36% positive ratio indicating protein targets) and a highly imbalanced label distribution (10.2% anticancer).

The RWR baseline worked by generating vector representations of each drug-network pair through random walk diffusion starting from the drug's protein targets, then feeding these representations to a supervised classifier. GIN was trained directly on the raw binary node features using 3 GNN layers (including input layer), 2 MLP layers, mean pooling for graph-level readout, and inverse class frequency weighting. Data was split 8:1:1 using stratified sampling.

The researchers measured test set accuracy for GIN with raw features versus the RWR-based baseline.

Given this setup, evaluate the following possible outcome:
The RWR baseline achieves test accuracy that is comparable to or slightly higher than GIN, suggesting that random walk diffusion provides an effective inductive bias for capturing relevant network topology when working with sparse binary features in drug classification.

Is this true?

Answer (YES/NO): NO